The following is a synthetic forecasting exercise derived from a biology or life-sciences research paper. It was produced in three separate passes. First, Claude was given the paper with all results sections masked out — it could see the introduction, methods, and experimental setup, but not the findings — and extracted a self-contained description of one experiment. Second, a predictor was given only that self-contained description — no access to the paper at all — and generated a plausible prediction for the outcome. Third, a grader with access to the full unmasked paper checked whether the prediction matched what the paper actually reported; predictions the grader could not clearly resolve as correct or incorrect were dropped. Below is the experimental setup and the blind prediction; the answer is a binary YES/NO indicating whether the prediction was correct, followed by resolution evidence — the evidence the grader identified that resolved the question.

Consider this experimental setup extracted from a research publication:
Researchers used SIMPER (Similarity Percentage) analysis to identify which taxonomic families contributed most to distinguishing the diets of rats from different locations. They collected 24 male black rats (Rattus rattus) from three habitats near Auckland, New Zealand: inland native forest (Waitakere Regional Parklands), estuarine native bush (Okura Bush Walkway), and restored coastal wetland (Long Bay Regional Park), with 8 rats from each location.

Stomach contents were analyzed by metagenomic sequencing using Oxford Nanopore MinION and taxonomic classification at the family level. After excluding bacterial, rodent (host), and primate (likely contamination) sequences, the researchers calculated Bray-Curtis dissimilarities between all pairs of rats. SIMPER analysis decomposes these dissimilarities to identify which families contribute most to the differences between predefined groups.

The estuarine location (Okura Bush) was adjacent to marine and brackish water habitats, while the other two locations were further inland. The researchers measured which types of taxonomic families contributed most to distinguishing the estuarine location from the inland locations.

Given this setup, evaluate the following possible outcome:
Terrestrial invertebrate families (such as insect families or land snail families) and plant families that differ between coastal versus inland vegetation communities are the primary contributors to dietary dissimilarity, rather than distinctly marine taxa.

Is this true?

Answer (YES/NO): YES